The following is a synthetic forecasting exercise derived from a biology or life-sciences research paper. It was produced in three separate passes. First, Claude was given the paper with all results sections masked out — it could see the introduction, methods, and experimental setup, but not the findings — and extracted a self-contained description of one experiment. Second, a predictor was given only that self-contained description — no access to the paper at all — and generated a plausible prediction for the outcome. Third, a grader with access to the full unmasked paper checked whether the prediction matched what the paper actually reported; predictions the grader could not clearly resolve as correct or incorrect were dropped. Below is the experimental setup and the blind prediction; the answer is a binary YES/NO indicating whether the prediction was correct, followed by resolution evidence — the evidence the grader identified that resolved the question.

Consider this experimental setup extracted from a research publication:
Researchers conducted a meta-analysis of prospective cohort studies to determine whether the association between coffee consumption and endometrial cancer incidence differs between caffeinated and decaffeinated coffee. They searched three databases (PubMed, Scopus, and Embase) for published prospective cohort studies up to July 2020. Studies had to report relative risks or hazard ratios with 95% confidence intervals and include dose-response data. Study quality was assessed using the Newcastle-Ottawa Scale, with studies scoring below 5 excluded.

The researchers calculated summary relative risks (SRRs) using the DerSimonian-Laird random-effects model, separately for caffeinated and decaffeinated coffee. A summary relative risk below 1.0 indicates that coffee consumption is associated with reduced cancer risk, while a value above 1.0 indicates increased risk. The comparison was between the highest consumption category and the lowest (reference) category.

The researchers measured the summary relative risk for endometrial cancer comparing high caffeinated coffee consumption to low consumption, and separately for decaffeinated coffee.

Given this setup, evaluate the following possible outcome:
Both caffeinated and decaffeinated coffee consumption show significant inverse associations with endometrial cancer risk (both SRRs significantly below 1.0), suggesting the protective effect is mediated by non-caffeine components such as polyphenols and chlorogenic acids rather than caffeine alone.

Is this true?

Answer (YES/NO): YES